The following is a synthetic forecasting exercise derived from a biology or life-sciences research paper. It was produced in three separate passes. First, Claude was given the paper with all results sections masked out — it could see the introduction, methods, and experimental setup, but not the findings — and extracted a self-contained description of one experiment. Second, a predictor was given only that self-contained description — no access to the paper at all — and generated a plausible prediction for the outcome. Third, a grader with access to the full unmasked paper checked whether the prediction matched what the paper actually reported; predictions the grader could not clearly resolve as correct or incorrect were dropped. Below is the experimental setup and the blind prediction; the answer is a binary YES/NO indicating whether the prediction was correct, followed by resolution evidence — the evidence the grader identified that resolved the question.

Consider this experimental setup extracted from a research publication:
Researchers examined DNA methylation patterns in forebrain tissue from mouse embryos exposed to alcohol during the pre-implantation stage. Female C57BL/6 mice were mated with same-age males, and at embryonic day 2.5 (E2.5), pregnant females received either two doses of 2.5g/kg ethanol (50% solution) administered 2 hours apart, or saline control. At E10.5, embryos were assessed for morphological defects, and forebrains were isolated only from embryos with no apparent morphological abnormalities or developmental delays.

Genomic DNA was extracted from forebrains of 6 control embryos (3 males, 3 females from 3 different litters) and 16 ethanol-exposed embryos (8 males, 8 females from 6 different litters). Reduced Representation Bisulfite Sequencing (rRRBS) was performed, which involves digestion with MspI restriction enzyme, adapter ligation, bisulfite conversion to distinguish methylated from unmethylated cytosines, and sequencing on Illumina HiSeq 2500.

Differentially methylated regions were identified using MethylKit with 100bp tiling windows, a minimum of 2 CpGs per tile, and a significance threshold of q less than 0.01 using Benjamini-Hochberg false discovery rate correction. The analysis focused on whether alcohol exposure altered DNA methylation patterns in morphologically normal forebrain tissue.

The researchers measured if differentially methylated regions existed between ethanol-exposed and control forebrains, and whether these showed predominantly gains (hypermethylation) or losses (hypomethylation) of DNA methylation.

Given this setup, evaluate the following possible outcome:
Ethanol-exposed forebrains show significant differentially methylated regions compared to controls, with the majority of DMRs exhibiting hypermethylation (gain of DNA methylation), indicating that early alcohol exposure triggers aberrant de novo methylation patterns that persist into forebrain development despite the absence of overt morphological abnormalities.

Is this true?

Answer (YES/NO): NO